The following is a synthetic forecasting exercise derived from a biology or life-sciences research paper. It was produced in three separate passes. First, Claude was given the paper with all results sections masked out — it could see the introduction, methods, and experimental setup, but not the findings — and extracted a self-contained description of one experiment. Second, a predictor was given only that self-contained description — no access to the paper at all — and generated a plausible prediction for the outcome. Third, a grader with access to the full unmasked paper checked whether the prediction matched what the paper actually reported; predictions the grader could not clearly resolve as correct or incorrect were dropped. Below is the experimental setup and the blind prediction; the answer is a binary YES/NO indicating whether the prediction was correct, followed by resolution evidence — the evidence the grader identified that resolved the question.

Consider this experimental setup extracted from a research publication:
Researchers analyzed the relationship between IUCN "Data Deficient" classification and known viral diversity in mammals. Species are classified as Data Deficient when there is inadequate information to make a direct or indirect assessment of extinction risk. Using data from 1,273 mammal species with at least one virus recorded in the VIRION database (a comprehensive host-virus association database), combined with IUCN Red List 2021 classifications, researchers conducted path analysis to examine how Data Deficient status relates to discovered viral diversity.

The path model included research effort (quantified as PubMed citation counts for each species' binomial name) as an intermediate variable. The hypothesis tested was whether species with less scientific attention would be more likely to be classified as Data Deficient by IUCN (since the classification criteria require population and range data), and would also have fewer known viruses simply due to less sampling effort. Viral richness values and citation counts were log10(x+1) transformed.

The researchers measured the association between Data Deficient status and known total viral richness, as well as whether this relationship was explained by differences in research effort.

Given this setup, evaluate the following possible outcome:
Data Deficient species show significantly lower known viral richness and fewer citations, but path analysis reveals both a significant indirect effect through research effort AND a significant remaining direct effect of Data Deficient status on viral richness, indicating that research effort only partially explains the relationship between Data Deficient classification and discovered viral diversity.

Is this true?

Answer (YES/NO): NO